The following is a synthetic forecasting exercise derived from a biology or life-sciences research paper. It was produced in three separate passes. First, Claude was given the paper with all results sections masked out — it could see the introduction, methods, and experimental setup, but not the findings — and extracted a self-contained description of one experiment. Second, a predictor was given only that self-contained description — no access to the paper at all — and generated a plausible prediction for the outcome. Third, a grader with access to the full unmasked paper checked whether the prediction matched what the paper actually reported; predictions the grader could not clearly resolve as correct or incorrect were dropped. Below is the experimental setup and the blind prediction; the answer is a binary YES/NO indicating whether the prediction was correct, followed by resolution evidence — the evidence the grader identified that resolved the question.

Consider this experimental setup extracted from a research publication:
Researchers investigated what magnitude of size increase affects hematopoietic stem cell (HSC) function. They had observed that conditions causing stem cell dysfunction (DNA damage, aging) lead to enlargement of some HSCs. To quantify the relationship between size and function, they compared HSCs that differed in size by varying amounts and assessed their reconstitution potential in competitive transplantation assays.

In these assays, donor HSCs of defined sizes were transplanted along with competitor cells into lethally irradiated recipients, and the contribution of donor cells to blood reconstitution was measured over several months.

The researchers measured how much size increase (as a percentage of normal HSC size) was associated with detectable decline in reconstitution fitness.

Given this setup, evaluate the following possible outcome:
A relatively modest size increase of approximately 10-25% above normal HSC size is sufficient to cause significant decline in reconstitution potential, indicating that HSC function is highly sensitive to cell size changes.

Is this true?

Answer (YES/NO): NO